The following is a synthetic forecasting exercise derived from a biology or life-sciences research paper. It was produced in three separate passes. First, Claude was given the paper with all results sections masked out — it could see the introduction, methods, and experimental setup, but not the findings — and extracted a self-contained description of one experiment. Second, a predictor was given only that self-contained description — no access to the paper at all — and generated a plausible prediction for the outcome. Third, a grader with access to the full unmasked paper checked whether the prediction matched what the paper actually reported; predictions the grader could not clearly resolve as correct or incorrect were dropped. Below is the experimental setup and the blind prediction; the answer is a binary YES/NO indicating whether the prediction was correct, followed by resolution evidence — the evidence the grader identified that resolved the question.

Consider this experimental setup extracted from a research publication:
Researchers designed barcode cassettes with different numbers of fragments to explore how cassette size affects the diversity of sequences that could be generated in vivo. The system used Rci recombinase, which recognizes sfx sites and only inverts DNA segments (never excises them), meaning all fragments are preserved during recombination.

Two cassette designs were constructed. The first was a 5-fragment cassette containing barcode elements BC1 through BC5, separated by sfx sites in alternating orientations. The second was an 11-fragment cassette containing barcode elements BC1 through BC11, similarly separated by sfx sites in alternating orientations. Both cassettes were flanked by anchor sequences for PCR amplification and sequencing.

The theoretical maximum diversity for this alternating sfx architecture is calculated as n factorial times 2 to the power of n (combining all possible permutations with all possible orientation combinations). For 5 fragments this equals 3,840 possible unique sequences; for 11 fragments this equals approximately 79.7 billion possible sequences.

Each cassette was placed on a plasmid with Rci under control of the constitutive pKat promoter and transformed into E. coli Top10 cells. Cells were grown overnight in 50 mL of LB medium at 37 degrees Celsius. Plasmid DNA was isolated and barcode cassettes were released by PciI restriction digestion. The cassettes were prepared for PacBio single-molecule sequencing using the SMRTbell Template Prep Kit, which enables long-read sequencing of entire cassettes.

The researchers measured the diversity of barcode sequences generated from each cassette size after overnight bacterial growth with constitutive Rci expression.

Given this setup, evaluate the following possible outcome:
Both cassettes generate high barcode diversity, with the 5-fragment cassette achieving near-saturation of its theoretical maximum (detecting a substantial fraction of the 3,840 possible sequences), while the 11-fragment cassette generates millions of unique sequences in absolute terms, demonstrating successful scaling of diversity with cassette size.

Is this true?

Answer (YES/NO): NO